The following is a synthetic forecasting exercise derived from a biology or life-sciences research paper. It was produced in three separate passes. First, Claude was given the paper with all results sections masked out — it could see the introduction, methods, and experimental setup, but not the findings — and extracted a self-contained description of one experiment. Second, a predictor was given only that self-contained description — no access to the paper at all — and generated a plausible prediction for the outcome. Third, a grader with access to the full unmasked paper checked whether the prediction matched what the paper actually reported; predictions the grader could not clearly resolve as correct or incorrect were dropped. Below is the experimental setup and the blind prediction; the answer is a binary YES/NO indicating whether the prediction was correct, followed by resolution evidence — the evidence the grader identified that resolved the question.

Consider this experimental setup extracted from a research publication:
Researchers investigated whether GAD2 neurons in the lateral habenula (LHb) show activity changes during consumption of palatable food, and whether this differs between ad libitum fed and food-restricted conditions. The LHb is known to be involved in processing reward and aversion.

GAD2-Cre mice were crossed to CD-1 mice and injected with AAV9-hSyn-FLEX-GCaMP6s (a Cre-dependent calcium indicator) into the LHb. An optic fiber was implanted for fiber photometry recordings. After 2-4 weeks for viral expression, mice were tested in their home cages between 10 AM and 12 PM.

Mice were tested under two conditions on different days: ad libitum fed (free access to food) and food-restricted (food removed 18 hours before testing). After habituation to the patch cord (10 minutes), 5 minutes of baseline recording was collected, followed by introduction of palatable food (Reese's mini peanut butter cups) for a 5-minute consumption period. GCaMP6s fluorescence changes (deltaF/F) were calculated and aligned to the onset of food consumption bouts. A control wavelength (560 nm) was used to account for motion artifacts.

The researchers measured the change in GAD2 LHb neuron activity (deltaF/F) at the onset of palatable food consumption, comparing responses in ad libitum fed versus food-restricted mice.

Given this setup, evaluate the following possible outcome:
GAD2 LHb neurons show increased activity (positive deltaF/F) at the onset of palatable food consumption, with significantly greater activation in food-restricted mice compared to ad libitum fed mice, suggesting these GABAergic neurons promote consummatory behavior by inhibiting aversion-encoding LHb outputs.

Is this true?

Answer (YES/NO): NO